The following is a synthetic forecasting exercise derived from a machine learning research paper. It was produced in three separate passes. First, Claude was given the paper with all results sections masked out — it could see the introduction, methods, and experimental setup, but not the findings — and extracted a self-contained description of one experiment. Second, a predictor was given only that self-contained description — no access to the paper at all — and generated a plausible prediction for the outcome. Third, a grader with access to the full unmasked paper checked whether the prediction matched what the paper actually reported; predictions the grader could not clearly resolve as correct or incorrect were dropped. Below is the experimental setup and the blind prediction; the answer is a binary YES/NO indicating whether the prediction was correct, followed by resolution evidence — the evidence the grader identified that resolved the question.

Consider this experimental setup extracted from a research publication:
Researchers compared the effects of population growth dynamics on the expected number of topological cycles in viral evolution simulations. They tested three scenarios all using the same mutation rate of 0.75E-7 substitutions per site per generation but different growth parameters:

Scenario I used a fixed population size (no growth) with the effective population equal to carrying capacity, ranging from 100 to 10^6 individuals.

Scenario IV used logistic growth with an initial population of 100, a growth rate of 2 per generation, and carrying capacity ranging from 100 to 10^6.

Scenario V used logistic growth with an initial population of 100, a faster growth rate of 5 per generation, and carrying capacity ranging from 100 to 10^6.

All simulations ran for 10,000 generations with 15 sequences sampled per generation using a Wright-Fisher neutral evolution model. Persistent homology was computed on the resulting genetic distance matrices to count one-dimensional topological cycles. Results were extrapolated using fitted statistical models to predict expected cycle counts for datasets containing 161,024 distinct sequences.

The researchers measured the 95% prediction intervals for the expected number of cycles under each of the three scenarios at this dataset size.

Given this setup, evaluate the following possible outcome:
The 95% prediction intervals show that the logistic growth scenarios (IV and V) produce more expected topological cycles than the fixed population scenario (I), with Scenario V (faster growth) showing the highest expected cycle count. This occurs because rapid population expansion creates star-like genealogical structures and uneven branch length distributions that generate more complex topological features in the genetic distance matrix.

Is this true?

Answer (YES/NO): NO